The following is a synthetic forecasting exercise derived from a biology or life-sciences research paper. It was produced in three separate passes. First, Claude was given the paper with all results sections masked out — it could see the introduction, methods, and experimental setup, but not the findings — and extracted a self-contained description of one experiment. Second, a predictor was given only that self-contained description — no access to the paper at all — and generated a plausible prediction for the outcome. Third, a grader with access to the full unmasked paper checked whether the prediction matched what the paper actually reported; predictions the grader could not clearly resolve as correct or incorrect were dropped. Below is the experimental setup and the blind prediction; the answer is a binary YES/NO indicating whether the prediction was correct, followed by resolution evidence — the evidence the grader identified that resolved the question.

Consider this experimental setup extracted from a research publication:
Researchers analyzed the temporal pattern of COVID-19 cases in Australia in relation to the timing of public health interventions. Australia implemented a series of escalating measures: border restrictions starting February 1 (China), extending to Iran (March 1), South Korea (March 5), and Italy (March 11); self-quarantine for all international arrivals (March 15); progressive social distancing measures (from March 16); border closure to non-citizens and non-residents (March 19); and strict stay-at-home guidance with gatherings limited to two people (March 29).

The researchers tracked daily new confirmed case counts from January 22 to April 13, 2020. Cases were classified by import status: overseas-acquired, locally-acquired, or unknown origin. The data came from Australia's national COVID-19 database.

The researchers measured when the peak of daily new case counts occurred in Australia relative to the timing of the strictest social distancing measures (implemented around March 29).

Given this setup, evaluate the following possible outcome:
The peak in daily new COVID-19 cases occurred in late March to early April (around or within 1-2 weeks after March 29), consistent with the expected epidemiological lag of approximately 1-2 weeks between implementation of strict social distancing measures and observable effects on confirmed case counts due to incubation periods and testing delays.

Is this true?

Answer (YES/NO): NO